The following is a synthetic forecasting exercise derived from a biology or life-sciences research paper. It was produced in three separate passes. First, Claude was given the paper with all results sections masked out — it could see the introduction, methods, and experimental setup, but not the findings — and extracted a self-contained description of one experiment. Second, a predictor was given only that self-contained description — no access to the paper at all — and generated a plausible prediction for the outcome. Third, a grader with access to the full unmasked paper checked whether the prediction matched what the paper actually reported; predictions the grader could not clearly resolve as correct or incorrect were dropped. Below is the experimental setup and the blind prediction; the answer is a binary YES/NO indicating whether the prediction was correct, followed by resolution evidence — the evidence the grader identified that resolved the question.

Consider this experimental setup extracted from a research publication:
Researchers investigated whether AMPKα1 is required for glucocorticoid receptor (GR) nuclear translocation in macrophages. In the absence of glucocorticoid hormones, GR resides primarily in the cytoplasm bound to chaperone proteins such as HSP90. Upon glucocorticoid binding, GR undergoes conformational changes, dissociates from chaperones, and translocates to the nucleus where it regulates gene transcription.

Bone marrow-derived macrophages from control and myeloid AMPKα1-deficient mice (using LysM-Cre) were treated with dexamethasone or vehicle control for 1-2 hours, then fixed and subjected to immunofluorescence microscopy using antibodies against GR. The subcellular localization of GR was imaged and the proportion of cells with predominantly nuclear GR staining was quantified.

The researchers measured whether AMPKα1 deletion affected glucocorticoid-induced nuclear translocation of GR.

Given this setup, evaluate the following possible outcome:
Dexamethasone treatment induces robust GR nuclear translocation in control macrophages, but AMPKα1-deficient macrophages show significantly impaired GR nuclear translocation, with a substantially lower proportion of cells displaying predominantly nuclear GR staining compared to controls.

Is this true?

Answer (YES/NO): NO